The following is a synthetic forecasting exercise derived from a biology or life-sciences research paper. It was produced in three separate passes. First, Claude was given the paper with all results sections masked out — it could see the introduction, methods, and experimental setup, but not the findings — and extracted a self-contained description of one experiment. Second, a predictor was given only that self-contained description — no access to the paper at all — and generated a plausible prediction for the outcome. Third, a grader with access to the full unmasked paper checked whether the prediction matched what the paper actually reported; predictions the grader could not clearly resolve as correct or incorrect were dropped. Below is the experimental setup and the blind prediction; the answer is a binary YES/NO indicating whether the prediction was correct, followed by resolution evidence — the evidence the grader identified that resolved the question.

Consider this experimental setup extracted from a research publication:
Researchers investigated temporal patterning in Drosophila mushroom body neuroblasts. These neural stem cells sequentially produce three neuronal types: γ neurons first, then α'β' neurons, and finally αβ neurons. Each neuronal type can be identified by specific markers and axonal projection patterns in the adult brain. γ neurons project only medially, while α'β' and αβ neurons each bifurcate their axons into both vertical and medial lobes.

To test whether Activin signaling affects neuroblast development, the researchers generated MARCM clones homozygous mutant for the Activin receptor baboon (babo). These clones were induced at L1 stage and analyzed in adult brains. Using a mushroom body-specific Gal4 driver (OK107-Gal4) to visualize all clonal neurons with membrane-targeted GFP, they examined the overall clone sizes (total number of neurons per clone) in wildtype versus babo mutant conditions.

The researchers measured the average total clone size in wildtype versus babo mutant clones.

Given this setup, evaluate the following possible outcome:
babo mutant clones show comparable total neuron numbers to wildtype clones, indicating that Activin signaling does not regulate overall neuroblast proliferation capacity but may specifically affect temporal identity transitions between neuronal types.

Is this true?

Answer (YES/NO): YES